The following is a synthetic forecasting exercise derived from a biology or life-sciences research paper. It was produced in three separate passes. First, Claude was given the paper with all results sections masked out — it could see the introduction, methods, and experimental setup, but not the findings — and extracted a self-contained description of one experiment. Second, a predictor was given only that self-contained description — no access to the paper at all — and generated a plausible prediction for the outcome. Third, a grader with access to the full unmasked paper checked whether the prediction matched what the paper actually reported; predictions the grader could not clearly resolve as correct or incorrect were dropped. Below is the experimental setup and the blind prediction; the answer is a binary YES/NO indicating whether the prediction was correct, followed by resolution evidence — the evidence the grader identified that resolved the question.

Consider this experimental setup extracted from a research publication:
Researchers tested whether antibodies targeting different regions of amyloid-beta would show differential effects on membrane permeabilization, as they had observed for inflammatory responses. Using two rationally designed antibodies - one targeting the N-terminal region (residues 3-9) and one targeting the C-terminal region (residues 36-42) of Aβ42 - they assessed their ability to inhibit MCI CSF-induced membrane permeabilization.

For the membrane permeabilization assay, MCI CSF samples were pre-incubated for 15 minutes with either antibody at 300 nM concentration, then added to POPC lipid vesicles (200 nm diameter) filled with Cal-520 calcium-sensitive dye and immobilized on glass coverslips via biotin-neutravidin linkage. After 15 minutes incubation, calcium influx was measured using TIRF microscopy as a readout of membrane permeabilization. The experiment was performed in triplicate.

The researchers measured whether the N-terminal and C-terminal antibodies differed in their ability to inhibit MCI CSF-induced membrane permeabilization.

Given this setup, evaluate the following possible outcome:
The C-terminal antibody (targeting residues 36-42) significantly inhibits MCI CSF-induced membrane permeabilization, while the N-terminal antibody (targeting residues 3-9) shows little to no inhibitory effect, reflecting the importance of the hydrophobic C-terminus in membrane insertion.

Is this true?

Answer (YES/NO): NO